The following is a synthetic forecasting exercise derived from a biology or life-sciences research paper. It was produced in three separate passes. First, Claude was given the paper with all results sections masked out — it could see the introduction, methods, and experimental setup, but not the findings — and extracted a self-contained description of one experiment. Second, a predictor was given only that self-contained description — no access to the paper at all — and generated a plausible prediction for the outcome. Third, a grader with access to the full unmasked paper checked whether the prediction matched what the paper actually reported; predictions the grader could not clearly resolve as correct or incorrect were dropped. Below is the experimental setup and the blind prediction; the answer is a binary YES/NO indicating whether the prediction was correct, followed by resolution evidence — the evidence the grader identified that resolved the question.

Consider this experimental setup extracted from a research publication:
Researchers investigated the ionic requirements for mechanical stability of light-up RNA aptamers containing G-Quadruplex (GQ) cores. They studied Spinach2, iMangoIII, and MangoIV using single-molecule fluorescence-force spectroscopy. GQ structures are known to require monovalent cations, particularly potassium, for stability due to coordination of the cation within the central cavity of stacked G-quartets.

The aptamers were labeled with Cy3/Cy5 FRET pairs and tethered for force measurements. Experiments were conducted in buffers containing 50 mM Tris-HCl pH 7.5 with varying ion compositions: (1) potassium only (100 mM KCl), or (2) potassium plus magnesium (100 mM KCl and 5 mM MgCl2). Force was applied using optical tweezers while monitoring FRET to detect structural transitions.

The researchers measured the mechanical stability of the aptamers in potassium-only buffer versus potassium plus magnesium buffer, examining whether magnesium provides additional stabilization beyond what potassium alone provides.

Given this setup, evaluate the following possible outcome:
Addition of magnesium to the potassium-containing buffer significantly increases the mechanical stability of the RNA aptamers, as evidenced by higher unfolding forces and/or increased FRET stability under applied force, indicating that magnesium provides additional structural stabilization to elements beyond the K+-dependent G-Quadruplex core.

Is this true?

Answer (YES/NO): YES